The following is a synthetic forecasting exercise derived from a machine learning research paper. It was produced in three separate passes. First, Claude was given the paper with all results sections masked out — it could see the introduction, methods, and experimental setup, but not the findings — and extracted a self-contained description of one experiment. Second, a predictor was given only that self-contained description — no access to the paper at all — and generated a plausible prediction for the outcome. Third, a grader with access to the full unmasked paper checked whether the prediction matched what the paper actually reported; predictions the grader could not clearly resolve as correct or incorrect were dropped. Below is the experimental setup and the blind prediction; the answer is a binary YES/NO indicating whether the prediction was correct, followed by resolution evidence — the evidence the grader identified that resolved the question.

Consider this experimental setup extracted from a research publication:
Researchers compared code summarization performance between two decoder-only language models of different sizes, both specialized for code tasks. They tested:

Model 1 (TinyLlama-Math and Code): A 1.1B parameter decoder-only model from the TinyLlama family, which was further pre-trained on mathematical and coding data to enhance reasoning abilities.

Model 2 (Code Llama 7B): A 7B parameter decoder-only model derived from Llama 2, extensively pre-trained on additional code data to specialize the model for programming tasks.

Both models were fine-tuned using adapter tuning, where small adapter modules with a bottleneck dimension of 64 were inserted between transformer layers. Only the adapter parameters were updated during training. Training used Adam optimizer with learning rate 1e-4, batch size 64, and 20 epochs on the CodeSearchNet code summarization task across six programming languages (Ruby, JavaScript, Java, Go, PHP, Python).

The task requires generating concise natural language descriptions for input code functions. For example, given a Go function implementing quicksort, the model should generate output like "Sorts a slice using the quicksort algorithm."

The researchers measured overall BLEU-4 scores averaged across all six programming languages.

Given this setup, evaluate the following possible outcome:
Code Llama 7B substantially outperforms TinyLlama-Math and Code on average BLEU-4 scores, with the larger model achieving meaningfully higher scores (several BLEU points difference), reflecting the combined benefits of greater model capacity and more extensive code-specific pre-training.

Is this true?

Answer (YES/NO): NO